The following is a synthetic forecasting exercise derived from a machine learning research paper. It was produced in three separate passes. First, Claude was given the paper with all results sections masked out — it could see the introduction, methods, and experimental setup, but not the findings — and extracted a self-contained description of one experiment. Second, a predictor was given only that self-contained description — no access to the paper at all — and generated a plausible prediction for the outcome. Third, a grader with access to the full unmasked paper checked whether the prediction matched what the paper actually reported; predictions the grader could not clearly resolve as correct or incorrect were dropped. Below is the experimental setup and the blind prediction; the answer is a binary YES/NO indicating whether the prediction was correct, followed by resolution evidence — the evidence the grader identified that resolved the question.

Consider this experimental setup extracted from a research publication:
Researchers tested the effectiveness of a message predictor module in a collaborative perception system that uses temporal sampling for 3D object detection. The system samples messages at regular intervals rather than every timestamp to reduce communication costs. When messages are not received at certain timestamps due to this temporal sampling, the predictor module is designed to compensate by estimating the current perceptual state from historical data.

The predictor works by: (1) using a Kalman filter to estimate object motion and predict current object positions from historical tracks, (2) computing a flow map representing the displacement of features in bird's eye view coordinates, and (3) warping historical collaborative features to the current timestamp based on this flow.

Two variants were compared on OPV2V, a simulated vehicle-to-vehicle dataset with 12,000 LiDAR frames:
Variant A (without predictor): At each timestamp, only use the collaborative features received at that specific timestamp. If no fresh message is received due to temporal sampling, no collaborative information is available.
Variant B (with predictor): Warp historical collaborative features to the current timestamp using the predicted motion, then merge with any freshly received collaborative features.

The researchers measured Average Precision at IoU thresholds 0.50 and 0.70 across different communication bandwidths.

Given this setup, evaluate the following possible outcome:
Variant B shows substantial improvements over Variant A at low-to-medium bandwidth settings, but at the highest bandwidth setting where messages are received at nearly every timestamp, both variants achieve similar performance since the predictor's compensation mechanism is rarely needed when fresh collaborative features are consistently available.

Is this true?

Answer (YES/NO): NO